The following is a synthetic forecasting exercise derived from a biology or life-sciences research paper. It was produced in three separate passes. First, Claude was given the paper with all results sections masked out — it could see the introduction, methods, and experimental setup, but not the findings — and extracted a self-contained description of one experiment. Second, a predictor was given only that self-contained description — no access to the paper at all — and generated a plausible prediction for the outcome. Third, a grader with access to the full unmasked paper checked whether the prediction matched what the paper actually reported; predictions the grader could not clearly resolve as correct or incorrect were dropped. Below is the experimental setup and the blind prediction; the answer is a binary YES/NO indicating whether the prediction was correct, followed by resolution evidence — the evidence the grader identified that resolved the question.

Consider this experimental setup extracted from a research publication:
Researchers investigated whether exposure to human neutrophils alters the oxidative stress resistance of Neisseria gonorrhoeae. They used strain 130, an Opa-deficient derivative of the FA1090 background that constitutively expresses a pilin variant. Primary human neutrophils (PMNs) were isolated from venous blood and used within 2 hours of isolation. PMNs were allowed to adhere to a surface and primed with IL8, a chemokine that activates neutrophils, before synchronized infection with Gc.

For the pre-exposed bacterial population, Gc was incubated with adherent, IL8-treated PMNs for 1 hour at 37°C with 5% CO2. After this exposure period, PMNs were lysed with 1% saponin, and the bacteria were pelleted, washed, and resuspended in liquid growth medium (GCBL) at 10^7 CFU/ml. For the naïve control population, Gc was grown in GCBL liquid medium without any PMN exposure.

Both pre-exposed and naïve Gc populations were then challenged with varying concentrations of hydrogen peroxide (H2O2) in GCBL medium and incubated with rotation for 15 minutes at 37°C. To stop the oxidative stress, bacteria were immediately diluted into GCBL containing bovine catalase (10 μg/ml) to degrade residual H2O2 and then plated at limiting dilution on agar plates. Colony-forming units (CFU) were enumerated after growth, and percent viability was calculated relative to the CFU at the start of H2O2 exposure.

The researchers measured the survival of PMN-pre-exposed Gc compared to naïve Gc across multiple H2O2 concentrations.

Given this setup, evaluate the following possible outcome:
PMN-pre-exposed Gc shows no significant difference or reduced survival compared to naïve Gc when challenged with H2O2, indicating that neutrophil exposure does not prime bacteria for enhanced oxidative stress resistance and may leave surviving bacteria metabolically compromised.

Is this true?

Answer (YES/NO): NO